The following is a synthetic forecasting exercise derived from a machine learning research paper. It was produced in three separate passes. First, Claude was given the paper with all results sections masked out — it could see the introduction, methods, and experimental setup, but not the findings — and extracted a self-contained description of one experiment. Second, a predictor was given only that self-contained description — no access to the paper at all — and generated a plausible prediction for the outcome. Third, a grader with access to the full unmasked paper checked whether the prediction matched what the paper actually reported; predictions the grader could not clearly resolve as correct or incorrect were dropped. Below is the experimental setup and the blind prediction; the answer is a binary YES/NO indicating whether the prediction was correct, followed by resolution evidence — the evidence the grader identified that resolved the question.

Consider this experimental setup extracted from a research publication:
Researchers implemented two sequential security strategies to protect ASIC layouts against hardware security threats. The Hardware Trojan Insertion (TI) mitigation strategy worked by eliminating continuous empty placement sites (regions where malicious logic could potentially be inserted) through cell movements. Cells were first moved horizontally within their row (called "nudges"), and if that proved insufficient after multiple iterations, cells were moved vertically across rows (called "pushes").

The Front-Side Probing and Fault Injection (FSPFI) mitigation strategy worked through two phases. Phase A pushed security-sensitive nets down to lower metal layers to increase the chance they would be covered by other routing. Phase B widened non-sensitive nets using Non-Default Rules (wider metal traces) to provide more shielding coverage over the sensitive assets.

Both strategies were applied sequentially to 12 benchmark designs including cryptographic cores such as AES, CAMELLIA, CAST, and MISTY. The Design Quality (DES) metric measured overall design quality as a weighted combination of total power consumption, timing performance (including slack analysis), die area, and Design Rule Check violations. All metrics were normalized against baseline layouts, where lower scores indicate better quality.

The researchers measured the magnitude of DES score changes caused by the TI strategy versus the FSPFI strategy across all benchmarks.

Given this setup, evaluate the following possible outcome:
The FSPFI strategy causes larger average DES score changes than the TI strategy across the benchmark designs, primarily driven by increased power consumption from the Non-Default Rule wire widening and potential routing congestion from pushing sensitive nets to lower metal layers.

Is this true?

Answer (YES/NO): NO